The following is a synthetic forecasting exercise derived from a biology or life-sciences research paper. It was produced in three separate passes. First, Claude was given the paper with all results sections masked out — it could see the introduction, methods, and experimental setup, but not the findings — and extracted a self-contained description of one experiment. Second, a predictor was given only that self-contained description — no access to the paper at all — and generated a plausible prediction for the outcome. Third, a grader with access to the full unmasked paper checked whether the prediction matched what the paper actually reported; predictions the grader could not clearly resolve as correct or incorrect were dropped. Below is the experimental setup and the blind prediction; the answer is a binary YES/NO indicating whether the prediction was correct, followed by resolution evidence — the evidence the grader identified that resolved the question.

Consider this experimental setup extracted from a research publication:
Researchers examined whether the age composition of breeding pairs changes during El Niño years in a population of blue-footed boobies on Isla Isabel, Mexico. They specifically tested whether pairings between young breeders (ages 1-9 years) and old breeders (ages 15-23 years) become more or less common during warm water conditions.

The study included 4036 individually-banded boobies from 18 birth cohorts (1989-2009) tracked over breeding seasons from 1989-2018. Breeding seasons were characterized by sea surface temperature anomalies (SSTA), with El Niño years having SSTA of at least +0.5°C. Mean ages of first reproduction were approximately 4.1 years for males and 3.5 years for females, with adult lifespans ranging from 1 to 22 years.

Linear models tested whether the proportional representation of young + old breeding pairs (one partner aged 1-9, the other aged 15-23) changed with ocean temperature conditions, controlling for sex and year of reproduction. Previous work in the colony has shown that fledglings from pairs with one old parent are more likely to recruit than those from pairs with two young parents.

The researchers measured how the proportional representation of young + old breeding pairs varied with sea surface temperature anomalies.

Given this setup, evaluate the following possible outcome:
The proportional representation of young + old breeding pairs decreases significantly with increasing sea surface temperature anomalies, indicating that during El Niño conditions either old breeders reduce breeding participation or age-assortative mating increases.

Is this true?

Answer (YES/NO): NO